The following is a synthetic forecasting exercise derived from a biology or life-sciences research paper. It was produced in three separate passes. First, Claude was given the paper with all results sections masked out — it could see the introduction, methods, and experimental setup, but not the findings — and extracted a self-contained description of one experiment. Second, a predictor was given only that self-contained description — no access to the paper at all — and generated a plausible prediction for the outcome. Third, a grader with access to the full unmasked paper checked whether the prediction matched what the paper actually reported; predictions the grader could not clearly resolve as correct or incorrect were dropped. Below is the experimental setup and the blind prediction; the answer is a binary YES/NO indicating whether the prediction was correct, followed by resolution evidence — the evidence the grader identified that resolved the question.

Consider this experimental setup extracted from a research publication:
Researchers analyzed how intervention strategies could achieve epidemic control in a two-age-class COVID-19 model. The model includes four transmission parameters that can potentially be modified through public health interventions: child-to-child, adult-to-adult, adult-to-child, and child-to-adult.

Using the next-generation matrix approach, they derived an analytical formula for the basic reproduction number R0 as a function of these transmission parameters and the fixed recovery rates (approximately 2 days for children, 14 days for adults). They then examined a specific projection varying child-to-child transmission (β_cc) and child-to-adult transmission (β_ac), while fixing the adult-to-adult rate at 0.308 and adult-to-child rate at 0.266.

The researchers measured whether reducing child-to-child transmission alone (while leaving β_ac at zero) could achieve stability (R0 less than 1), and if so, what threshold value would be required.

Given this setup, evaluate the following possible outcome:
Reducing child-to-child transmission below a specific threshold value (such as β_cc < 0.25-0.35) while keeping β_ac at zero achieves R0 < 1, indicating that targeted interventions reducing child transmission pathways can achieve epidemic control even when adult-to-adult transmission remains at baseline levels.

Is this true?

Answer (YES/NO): YES